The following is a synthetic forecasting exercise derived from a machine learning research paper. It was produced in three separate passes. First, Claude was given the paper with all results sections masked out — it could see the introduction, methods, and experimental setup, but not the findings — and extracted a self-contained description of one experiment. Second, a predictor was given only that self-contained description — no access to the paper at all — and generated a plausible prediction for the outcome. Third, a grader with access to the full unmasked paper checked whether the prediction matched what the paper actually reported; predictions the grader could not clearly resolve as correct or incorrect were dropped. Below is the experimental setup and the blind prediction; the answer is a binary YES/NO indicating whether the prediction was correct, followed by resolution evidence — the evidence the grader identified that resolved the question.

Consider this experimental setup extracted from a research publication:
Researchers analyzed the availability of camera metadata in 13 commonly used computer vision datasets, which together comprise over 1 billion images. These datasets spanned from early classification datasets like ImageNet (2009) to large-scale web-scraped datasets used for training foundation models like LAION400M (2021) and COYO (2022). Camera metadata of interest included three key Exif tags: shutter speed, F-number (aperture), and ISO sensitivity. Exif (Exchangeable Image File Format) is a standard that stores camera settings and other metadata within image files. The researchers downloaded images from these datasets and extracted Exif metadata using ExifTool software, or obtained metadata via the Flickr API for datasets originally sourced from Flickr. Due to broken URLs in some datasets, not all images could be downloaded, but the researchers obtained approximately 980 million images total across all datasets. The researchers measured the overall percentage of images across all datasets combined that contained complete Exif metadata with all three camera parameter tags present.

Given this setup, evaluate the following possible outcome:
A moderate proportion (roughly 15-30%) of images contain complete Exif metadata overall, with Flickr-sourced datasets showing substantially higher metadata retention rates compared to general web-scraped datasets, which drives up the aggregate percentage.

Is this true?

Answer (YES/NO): NO